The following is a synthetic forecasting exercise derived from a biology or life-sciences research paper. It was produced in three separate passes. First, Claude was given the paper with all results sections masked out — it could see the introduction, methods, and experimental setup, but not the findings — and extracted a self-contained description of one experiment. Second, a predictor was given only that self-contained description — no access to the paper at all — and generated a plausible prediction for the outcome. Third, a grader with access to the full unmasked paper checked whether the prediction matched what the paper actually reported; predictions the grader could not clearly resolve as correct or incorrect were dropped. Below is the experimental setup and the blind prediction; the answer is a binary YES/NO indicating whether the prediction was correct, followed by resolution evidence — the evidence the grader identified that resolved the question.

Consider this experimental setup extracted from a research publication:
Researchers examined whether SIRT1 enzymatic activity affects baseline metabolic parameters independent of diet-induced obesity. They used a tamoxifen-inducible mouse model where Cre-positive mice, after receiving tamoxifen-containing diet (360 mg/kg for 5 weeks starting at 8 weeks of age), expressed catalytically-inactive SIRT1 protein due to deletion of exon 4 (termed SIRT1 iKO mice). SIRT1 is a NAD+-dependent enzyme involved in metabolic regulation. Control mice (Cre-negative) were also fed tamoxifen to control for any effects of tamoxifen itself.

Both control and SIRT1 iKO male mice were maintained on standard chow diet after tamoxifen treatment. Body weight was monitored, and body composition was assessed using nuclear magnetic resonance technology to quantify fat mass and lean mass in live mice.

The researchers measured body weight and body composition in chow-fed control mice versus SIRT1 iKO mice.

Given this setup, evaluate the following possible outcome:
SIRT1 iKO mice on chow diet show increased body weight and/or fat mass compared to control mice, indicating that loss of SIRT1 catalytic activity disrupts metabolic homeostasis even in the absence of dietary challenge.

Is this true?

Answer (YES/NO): NO